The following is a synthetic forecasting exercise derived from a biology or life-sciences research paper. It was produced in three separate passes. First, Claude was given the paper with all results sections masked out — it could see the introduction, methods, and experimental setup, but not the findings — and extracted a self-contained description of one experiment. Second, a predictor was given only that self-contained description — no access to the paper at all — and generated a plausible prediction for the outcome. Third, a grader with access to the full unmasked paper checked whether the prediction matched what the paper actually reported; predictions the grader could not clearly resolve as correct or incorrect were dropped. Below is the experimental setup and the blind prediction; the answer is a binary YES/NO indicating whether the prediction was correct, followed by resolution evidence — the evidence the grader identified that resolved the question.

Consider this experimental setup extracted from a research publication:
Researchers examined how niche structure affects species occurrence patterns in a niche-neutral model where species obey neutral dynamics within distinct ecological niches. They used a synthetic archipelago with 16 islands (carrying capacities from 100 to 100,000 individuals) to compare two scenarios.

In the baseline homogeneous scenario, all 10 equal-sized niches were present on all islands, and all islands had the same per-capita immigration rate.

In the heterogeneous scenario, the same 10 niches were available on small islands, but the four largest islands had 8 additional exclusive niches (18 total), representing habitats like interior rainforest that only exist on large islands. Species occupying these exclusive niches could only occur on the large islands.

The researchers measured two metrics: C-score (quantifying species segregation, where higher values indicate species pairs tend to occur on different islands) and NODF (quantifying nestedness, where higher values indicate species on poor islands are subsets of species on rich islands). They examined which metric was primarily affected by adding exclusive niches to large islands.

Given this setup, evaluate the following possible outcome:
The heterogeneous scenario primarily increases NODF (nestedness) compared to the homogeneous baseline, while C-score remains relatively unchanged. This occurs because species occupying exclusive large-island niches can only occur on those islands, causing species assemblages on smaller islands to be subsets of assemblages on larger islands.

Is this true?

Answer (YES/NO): NO